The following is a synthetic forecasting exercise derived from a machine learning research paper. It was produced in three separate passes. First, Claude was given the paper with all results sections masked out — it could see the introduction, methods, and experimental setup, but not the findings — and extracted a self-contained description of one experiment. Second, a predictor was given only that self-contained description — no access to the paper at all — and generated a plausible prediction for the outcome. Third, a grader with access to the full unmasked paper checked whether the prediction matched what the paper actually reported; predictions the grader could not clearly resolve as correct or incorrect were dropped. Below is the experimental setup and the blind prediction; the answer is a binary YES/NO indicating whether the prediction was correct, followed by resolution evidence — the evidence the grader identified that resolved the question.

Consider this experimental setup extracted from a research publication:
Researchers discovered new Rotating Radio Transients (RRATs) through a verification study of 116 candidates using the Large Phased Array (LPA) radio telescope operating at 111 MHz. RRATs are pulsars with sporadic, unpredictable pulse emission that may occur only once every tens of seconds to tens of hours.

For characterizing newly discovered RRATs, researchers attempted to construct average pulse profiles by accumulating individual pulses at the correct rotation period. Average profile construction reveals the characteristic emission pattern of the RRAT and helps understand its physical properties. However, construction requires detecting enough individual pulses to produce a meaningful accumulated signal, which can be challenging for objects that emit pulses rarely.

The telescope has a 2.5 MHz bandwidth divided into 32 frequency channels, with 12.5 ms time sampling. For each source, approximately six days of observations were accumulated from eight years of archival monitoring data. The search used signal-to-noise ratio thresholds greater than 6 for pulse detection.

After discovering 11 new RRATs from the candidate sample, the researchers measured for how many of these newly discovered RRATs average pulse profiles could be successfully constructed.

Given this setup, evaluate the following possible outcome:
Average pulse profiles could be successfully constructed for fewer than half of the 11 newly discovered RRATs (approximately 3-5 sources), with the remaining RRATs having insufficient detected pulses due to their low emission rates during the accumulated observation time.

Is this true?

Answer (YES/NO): YES